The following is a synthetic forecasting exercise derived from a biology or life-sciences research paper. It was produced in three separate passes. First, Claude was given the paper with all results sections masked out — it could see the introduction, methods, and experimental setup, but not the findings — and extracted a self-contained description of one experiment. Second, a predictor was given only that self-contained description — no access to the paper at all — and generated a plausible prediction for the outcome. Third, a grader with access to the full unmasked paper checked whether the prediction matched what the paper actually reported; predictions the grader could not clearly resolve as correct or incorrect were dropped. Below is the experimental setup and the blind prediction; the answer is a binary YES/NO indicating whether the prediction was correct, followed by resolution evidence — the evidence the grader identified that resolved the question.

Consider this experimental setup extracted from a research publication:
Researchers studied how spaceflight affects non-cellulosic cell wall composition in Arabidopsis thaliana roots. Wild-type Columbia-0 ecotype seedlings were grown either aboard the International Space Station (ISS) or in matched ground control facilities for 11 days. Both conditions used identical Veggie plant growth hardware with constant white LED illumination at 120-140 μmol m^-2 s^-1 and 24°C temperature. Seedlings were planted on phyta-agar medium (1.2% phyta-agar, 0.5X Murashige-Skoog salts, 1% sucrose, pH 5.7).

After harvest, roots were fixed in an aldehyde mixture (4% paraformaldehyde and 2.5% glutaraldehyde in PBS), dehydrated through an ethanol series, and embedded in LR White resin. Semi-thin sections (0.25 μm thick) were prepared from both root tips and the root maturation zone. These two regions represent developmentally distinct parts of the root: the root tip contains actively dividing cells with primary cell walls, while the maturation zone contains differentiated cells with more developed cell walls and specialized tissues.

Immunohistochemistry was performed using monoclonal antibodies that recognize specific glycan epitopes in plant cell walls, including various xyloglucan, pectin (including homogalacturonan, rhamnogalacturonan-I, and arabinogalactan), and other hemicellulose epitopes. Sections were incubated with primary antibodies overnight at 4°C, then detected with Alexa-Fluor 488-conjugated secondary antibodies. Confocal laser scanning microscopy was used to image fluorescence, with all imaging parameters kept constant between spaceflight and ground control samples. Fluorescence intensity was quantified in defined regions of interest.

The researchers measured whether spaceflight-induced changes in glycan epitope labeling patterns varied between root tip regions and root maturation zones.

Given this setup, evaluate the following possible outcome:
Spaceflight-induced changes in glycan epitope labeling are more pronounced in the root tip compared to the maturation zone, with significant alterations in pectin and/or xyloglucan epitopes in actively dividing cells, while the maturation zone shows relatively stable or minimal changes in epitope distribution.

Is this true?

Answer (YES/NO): NO